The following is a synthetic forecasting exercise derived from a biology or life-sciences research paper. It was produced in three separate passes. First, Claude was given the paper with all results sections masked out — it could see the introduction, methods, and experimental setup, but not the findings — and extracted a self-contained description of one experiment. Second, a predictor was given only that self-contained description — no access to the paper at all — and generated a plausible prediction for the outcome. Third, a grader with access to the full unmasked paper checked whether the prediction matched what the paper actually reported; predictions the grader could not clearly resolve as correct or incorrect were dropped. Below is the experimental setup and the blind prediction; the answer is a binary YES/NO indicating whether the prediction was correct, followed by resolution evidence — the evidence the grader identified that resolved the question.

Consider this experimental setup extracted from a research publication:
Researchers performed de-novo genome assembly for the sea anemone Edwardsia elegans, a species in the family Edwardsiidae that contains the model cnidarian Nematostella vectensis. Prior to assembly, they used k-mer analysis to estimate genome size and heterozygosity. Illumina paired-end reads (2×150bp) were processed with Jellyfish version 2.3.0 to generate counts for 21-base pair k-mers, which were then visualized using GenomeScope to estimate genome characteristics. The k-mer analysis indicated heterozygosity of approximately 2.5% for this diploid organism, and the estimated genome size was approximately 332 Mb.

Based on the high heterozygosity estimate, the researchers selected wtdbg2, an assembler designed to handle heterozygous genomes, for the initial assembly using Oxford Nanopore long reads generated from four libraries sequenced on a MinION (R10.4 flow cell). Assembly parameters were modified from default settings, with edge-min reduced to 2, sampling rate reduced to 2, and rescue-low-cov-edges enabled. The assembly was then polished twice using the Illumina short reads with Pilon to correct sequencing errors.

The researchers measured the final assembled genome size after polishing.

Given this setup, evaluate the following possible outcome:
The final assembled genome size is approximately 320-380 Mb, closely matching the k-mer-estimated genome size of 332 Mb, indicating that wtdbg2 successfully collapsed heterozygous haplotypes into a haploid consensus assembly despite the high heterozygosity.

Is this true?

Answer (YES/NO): NO